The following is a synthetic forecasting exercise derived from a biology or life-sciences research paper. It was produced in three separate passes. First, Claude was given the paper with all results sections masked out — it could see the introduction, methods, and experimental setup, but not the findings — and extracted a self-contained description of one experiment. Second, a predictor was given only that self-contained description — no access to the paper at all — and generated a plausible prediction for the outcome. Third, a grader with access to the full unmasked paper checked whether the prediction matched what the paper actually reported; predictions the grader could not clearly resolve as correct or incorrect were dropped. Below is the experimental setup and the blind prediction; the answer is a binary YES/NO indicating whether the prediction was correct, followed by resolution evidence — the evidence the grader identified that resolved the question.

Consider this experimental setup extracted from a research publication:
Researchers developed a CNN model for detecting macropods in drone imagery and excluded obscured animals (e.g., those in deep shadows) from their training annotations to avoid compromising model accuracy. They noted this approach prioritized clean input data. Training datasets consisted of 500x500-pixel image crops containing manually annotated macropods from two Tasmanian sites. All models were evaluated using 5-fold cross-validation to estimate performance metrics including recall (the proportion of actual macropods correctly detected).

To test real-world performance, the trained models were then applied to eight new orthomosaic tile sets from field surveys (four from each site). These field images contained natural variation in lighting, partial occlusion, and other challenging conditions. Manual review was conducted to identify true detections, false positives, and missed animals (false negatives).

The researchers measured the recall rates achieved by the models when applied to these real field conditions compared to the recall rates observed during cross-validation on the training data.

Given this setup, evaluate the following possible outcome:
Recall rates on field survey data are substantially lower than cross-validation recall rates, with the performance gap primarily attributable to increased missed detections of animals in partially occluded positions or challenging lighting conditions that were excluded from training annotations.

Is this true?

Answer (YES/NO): NO